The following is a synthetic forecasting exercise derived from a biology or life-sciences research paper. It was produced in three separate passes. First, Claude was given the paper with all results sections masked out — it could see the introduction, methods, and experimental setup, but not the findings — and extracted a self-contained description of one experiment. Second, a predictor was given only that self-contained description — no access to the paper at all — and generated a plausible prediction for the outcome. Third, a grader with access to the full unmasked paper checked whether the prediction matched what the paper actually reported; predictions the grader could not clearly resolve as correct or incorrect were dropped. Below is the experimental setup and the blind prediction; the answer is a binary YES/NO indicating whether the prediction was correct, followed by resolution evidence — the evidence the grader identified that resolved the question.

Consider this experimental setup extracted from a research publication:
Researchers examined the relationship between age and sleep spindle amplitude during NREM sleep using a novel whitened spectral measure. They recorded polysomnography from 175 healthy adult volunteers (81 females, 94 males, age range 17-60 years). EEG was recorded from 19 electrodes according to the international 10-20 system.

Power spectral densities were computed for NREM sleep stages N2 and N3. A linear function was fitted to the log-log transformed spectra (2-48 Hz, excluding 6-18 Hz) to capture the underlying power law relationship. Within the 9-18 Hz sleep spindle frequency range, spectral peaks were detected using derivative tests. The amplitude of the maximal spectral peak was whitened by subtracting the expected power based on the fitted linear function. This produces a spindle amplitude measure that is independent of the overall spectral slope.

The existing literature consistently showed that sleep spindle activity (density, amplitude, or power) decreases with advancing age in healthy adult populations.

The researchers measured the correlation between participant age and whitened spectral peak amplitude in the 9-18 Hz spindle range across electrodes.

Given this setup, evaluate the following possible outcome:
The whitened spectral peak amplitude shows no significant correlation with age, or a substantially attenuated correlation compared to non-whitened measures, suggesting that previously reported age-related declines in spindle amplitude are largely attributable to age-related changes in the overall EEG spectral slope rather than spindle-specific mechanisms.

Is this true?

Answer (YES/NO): NO